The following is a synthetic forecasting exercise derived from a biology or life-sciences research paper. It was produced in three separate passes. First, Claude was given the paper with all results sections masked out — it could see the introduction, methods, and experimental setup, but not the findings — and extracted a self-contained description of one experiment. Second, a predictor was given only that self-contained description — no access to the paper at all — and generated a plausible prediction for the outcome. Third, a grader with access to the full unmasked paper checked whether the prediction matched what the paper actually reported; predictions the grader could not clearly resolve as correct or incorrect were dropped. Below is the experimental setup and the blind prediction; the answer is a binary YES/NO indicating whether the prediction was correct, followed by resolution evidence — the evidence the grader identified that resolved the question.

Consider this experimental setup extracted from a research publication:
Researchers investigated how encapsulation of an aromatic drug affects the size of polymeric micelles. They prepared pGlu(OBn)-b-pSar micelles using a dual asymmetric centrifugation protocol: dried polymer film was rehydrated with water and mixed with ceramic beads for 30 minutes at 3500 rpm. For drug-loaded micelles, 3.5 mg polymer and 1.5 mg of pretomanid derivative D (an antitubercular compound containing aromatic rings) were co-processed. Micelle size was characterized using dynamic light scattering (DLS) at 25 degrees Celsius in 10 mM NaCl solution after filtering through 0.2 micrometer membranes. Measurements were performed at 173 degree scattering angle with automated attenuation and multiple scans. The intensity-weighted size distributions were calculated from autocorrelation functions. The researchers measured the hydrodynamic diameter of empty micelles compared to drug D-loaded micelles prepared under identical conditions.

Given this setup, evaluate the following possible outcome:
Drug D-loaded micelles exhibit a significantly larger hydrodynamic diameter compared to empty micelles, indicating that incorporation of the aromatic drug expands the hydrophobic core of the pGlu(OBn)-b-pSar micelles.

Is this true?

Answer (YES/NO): NO